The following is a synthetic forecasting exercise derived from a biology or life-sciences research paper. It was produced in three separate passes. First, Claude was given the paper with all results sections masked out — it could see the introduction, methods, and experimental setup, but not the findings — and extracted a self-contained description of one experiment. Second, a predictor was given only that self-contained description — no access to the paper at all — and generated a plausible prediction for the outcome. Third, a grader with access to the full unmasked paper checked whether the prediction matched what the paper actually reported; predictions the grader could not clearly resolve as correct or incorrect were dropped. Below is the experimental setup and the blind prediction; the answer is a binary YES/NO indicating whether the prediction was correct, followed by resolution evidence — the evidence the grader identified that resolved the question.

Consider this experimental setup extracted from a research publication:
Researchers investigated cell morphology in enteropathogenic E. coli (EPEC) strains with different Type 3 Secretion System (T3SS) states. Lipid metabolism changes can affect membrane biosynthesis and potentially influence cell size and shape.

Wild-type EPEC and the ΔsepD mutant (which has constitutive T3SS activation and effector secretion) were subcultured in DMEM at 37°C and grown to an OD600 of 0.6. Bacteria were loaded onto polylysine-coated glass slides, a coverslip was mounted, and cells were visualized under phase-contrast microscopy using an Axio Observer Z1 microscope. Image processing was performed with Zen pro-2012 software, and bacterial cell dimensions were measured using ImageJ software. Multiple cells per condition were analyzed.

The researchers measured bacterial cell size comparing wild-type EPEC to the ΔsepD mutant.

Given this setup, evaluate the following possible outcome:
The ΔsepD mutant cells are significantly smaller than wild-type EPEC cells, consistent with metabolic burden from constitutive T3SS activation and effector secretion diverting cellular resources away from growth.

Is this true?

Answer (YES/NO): NO